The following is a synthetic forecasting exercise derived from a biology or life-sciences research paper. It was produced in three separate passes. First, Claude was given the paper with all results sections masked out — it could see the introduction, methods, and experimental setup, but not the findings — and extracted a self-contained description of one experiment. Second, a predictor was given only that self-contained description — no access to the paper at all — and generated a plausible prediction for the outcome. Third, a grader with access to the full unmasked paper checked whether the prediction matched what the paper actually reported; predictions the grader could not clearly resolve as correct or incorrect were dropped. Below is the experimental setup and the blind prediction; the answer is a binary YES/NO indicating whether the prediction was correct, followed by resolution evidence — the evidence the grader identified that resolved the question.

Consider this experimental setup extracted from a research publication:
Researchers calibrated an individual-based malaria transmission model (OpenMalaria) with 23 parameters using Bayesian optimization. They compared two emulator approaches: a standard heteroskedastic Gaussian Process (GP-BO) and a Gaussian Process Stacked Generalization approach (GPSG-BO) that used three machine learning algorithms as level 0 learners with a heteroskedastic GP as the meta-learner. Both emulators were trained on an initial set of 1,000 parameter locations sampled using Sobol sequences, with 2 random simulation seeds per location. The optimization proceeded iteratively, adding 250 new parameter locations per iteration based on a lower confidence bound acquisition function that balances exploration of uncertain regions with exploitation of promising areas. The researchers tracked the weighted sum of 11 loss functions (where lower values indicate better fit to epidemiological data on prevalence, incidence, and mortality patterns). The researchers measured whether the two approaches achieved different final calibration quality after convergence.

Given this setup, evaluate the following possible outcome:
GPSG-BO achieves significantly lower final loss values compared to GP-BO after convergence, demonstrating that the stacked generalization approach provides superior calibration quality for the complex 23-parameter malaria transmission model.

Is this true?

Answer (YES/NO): NO